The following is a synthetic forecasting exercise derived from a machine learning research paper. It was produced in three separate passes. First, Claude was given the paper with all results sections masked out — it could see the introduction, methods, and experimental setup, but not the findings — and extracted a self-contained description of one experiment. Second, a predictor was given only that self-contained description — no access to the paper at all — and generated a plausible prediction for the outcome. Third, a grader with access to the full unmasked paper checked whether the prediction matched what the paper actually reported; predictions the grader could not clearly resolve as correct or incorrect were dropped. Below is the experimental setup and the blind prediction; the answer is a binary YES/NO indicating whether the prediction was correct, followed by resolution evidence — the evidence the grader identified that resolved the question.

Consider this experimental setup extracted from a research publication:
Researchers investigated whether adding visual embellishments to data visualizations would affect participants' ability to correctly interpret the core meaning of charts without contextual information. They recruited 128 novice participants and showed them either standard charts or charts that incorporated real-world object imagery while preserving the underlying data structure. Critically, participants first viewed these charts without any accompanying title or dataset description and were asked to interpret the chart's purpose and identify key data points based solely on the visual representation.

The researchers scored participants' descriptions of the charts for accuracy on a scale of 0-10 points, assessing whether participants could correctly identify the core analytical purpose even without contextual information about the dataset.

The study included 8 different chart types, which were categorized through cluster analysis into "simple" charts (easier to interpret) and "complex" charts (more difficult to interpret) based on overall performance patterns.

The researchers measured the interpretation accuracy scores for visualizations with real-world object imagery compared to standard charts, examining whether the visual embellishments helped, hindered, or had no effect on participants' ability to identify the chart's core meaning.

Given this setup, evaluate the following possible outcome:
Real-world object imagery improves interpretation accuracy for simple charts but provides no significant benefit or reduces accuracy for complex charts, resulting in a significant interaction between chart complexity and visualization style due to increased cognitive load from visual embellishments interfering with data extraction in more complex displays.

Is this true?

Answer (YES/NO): NO